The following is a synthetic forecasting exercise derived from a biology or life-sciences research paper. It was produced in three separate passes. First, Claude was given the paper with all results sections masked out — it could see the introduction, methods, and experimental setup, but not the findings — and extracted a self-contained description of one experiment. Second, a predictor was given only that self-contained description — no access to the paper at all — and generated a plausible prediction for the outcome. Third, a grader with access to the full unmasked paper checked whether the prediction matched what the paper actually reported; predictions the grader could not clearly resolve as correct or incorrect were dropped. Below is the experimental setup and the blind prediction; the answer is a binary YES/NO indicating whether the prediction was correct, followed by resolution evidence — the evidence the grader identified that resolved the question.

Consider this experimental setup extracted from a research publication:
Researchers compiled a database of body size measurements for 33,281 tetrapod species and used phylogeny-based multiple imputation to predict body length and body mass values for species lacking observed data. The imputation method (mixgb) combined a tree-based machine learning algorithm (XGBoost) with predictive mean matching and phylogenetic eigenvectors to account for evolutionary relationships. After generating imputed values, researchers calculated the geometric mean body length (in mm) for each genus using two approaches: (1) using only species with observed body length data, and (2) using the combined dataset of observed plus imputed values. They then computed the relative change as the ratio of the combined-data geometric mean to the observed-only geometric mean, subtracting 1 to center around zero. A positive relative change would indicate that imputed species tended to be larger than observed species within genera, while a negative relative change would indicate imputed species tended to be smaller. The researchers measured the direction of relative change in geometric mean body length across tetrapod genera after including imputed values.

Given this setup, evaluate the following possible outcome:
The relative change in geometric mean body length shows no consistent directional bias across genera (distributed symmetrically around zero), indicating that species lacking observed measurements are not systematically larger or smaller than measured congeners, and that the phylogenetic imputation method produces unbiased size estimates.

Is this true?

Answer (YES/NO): NO